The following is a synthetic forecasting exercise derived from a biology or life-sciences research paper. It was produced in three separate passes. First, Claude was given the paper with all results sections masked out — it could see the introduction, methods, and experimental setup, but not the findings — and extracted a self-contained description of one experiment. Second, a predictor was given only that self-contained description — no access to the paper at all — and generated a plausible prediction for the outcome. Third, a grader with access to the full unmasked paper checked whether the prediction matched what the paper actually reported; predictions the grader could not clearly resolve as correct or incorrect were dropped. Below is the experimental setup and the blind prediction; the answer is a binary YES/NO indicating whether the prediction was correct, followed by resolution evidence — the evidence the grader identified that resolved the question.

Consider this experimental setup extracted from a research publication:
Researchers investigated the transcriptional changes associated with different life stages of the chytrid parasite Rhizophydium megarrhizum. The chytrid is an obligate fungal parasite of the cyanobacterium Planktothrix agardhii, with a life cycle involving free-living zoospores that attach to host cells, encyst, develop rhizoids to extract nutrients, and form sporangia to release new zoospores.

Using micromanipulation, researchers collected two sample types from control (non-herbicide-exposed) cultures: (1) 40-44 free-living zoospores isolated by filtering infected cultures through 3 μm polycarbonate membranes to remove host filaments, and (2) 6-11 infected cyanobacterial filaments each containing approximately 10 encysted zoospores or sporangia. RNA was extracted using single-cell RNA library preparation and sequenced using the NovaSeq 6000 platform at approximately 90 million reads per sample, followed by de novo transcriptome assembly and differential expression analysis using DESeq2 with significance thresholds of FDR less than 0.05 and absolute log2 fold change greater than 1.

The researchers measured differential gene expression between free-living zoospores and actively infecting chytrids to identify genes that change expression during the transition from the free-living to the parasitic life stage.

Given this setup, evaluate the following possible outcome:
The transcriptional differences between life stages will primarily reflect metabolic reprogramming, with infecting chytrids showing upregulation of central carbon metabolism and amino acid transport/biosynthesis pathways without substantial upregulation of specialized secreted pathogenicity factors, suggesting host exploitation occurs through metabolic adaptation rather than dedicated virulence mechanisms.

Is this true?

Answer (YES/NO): NO